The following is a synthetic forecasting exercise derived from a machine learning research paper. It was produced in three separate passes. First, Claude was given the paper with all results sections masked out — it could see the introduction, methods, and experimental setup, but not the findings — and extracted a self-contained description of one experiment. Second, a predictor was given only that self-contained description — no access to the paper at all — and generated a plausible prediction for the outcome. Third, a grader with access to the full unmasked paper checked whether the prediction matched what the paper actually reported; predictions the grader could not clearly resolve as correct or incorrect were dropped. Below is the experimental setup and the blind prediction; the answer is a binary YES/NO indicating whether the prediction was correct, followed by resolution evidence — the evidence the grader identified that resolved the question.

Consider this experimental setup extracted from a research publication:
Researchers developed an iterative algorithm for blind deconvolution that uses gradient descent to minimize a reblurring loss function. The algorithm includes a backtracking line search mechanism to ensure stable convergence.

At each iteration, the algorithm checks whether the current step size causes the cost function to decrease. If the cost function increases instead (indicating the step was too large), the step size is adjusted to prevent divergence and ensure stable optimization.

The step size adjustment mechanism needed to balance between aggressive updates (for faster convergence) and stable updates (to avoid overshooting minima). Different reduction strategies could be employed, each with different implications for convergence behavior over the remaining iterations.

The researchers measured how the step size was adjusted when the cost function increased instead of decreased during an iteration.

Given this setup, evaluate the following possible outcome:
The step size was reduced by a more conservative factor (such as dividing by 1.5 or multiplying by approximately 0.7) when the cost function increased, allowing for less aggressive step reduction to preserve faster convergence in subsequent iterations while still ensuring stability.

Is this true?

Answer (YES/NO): NO